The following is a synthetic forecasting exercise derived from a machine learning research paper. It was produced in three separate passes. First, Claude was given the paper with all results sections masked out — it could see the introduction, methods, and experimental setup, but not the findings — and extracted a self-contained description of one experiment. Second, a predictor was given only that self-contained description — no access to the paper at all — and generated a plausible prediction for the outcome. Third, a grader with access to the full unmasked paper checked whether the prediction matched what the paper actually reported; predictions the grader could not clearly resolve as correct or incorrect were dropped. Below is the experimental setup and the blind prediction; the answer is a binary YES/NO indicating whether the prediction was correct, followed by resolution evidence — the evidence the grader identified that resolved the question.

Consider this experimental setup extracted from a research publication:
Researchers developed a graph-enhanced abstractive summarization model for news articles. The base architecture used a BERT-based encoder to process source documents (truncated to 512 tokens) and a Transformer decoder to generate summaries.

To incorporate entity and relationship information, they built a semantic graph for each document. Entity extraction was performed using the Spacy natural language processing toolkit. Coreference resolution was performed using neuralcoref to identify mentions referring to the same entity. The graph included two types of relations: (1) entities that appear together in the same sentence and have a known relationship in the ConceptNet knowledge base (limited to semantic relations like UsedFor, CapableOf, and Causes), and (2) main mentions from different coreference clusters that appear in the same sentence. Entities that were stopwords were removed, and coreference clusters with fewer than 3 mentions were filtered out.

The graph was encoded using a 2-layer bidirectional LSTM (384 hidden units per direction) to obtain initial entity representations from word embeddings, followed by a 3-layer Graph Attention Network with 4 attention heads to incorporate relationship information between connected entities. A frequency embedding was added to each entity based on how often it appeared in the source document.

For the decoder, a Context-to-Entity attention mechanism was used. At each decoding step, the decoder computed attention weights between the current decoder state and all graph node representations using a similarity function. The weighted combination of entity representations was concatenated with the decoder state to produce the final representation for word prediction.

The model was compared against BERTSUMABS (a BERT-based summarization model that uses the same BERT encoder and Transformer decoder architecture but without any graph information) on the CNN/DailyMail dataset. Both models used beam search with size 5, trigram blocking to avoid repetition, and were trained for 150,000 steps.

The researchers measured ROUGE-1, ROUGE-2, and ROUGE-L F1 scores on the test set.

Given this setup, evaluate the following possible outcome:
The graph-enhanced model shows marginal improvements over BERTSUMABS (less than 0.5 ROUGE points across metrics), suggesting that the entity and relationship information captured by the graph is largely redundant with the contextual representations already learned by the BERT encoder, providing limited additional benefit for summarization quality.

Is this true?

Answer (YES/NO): NO